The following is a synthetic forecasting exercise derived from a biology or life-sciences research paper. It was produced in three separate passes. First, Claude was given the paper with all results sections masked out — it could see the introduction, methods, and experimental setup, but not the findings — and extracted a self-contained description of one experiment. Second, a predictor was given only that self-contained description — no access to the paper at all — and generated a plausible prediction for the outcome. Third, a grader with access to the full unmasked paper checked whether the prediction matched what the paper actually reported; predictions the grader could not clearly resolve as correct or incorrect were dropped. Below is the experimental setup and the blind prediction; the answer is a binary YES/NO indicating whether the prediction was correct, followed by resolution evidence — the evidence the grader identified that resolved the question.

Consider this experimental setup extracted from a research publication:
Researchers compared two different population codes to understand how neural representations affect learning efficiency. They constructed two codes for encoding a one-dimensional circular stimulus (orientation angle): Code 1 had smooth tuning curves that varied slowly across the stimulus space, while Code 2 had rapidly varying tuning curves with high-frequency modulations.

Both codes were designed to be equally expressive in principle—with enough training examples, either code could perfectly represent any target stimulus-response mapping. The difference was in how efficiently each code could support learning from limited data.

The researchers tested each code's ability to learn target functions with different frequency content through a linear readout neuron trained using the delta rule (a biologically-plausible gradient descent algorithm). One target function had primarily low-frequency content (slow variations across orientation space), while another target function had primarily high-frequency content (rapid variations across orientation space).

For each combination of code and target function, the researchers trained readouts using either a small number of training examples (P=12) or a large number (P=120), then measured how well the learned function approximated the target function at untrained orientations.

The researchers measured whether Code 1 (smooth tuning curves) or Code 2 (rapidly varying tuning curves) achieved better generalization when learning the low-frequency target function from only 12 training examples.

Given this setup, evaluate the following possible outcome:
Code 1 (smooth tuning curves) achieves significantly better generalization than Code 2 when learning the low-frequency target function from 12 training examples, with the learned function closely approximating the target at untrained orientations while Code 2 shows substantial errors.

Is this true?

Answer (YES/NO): YES